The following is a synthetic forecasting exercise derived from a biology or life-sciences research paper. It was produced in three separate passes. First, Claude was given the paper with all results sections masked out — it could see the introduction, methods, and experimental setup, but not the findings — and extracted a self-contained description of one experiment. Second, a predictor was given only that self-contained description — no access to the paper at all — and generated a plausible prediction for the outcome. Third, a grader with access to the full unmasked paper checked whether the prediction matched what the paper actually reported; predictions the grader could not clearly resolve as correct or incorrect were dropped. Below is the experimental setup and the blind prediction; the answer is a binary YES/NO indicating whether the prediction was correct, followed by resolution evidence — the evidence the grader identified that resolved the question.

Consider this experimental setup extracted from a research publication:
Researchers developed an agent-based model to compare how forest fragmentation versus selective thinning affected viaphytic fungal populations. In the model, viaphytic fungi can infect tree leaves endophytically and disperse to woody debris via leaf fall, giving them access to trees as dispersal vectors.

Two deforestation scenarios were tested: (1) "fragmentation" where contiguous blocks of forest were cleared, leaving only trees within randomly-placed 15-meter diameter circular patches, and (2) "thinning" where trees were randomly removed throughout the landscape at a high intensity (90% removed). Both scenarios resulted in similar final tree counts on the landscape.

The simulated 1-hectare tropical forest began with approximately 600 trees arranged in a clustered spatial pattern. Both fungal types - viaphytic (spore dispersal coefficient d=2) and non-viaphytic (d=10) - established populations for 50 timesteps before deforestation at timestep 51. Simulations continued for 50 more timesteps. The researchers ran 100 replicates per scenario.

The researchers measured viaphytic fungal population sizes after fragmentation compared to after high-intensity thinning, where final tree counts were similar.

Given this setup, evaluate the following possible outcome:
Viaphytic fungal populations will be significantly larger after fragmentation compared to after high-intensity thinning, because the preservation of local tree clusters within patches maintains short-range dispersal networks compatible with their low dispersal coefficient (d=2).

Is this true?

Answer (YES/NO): YES